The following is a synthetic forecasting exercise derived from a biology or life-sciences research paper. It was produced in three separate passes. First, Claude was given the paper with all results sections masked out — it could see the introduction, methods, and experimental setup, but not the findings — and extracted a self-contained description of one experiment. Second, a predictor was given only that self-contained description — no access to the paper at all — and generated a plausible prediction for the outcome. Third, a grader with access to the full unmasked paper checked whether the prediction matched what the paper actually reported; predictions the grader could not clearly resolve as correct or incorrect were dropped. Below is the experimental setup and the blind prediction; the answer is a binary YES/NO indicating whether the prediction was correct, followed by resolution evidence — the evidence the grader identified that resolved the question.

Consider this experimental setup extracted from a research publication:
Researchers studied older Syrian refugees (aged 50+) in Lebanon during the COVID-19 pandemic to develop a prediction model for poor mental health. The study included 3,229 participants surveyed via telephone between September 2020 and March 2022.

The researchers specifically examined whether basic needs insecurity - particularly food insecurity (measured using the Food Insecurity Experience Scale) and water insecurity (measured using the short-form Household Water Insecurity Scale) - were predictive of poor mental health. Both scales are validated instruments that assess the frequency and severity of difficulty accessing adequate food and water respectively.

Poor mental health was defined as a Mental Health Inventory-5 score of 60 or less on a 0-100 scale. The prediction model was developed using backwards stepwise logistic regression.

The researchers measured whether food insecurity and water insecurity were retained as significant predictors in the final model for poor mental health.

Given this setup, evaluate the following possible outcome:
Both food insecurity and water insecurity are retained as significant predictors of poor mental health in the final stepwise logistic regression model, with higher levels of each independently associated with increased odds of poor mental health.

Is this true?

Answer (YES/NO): YES